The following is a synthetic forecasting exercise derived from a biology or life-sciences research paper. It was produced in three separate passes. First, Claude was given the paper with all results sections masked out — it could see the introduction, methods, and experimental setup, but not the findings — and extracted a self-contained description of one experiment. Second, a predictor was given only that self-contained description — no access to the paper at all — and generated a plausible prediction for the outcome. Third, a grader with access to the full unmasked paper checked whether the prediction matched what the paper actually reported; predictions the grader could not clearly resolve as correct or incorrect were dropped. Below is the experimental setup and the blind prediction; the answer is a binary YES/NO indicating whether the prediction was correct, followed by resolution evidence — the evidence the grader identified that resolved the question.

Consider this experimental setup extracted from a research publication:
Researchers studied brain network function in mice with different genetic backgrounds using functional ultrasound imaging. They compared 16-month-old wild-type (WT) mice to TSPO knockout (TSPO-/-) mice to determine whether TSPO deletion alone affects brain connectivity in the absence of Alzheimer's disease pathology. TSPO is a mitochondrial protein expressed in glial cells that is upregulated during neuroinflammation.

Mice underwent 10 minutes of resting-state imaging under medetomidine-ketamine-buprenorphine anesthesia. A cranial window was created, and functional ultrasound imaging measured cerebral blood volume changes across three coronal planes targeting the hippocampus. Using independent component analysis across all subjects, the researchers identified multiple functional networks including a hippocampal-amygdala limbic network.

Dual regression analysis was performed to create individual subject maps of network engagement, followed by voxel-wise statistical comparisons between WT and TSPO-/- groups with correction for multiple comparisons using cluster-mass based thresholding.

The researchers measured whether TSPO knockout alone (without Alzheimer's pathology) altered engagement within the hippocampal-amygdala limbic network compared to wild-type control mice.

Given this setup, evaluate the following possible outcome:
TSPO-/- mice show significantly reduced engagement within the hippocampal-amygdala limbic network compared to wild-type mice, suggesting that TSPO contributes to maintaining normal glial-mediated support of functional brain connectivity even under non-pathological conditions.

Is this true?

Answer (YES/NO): NO